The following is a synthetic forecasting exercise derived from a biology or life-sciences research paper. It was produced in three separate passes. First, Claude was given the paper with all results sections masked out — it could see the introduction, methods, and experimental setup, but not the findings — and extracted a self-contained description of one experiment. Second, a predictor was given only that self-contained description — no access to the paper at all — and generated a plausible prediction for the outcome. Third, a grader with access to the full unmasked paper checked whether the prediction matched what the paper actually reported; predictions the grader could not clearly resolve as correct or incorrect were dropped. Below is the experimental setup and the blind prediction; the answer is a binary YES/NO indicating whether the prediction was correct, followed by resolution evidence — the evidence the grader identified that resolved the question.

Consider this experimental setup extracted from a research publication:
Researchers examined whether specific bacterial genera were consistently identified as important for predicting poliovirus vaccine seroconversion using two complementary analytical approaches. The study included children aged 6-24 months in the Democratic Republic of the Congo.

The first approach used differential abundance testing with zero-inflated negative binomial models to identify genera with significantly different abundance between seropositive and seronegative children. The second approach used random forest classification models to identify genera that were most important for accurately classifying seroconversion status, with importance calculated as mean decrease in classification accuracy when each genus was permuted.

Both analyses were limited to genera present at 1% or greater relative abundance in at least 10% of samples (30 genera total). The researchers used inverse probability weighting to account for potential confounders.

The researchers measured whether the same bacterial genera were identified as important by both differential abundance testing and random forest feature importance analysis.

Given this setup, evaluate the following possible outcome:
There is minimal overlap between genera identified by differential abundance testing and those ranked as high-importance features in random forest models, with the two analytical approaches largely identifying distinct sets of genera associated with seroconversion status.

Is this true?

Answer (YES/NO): NO